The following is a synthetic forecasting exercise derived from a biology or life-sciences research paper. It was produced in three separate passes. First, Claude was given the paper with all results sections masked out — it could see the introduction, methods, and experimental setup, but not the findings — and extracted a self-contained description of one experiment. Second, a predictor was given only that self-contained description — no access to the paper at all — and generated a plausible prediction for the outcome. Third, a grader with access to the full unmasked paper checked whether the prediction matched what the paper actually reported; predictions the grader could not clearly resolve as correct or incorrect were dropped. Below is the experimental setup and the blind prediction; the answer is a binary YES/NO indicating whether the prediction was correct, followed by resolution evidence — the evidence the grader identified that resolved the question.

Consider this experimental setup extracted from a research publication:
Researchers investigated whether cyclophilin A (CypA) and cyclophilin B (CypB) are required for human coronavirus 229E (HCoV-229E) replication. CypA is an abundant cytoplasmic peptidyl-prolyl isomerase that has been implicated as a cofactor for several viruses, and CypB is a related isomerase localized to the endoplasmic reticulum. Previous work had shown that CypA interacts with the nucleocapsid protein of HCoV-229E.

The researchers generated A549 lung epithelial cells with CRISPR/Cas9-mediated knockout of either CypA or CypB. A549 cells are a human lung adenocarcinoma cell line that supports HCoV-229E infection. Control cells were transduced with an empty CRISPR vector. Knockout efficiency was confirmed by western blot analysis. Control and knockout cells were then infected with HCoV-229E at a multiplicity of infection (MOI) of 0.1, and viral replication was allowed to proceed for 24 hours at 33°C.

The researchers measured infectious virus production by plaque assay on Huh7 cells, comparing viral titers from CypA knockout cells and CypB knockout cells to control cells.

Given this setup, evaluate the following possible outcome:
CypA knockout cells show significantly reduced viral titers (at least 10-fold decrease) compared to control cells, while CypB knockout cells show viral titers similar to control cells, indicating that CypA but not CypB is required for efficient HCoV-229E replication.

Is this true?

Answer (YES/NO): NO